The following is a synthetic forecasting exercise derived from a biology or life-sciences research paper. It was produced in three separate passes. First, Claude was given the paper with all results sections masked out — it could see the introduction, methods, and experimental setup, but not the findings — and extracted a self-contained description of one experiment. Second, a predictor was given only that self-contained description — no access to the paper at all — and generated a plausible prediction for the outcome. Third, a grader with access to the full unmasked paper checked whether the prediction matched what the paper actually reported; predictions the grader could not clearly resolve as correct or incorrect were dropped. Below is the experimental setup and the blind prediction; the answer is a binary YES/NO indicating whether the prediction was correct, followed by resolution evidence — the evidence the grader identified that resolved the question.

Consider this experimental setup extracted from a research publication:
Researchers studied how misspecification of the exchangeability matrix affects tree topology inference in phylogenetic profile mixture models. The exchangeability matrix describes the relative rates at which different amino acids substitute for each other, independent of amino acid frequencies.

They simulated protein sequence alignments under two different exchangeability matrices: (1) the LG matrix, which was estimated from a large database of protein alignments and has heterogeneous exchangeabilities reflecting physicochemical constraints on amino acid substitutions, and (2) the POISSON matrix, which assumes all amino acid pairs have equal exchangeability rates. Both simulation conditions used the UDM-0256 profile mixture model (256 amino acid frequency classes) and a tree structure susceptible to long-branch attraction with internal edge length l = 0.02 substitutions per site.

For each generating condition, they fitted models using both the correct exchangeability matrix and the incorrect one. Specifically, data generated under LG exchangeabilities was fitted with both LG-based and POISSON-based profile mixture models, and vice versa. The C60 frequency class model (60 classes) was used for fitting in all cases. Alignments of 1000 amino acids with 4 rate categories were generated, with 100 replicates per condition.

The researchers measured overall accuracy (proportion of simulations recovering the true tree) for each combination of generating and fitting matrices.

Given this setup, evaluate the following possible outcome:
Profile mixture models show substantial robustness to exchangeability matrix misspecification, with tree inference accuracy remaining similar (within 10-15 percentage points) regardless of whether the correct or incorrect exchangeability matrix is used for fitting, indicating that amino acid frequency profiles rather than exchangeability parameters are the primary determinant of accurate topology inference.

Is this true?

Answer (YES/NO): NO